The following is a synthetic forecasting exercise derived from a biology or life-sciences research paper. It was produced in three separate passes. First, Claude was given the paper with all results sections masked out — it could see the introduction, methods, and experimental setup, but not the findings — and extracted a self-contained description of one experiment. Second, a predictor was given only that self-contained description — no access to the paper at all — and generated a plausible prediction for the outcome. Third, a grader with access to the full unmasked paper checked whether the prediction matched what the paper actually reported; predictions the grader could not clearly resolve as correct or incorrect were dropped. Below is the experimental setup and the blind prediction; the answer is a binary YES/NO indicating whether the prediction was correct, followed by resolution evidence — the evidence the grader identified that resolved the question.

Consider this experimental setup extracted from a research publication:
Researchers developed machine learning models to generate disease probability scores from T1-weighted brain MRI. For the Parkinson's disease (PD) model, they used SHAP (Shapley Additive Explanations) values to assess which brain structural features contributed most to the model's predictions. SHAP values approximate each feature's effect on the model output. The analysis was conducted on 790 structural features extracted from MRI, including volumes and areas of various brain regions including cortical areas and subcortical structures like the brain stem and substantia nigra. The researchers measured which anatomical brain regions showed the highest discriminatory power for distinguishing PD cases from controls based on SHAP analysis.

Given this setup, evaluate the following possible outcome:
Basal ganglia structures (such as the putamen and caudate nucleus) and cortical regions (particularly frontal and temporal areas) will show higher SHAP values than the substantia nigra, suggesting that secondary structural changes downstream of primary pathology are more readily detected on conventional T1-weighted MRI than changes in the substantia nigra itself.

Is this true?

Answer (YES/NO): NO